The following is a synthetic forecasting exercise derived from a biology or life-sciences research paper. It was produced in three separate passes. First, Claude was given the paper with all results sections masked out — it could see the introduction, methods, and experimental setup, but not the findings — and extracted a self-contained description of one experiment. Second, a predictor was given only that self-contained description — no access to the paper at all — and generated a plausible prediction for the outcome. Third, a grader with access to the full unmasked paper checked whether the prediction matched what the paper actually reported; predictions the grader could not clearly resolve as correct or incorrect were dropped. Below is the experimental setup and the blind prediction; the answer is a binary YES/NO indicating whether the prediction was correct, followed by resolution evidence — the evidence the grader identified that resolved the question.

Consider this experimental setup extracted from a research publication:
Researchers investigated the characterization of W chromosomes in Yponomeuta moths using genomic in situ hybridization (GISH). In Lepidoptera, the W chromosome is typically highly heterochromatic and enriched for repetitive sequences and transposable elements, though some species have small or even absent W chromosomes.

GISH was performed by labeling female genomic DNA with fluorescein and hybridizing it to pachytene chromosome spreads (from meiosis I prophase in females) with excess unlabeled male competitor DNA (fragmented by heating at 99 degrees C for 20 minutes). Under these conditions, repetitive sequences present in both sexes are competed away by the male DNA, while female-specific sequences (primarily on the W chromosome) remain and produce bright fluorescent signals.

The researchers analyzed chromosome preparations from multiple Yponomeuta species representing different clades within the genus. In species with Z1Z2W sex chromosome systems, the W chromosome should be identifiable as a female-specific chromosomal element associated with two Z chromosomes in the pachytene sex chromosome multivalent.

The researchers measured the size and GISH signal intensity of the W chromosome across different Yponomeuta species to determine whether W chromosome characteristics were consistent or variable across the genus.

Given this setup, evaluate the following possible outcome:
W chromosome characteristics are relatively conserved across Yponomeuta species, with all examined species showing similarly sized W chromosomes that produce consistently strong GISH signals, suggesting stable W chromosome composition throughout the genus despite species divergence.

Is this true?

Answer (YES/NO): NO